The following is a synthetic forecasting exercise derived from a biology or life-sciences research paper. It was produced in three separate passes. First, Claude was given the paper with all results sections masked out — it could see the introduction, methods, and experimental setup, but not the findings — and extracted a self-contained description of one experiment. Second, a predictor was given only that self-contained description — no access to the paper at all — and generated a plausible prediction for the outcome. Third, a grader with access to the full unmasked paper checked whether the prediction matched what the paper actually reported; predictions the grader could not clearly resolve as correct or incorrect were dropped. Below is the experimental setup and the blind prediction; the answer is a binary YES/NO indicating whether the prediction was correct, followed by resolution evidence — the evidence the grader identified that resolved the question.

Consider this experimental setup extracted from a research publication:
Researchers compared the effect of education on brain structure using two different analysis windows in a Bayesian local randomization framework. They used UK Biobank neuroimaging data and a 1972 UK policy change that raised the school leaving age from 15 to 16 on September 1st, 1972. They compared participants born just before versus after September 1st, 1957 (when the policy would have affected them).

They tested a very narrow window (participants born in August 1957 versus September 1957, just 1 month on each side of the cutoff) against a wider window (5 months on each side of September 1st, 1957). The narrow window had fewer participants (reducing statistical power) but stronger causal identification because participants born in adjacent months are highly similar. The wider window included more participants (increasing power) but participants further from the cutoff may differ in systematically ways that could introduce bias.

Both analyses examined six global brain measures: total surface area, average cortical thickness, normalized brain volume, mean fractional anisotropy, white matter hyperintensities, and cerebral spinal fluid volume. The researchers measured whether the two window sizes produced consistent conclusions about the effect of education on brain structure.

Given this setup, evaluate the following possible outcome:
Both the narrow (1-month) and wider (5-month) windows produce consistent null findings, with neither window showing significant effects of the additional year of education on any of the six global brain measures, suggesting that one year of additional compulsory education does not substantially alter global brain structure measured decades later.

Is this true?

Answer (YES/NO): YES